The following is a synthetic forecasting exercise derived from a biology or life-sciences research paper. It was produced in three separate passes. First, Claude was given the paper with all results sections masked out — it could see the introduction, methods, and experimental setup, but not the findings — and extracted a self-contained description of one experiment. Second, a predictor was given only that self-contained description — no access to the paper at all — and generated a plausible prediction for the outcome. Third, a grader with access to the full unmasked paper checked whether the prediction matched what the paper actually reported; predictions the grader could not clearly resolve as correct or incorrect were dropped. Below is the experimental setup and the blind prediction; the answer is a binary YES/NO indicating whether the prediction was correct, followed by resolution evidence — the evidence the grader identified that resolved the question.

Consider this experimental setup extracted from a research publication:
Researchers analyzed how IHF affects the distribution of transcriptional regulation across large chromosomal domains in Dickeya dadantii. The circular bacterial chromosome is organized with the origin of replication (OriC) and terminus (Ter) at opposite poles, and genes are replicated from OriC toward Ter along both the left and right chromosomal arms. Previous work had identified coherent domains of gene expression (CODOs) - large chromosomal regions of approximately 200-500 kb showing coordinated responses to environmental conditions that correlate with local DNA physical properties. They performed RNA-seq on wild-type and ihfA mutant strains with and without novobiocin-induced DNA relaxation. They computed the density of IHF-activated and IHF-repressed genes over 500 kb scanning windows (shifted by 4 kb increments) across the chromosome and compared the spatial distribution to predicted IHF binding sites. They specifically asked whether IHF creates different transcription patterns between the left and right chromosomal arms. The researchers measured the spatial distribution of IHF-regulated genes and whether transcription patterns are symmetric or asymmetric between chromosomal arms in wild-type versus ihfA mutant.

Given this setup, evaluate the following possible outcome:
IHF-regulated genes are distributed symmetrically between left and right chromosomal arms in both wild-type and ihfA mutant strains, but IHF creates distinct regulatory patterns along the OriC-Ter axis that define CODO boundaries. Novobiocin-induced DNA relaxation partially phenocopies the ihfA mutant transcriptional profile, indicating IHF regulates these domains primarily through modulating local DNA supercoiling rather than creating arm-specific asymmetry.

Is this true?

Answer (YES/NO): NO